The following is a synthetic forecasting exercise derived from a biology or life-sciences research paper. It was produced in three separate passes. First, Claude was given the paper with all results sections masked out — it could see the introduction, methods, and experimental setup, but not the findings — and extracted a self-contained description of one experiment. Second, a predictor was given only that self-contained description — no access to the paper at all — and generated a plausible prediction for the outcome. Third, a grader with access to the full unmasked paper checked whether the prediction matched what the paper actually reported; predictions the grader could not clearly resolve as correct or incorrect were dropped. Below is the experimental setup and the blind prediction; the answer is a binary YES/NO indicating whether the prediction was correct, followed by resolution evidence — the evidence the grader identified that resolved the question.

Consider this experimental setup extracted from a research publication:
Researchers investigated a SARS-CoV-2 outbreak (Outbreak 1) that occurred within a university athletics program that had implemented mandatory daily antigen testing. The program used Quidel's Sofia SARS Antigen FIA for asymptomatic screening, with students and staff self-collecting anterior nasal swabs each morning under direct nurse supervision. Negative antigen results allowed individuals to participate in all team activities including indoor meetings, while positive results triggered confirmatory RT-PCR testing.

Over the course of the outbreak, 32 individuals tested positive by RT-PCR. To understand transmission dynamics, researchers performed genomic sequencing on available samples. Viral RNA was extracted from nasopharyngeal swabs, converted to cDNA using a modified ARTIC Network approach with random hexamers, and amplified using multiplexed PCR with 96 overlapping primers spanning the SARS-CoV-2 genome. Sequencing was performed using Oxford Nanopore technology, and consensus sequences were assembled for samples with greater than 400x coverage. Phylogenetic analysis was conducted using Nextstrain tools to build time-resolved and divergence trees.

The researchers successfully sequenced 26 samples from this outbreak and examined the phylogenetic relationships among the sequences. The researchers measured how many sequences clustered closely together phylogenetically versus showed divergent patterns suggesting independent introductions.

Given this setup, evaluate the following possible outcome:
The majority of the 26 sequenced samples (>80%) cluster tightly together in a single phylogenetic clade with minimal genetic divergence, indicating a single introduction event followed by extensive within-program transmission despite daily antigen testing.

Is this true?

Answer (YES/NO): YES